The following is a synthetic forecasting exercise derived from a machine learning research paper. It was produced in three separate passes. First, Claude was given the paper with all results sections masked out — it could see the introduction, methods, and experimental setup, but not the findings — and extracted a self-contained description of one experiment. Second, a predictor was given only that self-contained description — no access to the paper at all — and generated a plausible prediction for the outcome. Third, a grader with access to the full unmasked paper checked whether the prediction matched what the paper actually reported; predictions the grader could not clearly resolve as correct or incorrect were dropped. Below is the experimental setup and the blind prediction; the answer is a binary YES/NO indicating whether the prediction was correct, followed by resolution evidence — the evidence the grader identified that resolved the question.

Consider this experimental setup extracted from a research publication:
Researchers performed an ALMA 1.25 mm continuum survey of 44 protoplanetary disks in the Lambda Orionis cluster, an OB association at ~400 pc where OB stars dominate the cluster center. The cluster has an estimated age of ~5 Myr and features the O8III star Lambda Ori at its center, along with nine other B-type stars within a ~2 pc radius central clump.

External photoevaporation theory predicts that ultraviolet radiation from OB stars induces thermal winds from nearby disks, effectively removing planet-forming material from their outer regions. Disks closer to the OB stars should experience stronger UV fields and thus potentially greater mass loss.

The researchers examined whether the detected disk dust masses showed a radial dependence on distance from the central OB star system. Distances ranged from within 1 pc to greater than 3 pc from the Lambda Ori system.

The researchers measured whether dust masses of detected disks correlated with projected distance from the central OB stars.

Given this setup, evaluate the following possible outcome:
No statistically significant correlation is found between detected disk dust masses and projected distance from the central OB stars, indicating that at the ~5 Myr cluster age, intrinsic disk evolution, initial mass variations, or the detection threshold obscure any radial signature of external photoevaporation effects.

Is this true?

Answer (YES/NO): YES